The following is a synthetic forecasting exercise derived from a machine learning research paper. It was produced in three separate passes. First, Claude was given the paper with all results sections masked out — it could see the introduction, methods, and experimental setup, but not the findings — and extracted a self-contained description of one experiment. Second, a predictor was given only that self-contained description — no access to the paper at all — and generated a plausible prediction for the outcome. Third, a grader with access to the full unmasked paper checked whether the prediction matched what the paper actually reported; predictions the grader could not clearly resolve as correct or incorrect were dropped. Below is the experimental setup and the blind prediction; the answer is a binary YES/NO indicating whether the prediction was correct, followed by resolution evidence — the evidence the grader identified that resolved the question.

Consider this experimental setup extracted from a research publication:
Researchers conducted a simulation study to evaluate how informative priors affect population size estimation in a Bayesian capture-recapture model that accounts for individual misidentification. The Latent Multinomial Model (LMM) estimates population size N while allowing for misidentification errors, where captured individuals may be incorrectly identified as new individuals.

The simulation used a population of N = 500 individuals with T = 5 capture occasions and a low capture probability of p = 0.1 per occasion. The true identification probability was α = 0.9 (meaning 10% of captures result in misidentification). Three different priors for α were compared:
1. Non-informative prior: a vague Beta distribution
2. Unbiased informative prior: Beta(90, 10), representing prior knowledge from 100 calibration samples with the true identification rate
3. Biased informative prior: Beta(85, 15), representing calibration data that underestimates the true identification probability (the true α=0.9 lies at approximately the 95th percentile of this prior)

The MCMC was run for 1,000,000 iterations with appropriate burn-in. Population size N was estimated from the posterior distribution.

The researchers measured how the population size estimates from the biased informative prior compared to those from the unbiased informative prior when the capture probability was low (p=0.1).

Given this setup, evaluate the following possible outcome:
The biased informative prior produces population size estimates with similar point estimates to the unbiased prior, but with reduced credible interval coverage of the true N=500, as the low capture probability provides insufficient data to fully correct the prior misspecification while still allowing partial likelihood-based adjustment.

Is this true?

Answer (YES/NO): NO